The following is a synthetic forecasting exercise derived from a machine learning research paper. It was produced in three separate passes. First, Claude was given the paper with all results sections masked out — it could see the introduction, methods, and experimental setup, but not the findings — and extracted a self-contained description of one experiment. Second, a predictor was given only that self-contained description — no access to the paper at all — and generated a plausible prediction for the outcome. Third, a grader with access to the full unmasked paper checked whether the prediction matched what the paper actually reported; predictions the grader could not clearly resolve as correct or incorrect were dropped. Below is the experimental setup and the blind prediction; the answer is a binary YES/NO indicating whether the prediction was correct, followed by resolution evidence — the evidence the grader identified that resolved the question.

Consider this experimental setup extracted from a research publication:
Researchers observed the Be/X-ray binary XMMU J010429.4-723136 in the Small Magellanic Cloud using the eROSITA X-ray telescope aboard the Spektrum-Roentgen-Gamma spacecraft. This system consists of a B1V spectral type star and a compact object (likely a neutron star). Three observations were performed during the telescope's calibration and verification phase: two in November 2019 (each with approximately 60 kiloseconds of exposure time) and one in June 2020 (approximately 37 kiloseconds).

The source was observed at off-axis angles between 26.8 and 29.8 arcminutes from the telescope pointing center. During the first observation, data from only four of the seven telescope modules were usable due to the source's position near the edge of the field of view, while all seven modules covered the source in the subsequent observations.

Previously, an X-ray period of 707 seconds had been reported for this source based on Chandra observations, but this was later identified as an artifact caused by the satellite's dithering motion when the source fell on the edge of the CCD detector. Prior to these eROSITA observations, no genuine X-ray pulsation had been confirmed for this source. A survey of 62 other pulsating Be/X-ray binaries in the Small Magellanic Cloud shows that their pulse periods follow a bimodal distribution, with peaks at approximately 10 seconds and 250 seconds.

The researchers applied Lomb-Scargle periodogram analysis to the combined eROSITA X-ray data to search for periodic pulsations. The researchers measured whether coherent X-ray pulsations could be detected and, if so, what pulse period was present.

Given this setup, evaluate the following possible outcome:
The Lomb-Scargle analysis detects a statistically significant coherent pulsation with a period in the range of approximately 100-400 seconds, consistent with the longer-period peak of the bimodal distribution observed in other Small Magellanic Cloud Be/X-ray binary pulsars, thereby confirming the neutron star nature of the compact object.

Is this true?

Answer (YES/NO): YES